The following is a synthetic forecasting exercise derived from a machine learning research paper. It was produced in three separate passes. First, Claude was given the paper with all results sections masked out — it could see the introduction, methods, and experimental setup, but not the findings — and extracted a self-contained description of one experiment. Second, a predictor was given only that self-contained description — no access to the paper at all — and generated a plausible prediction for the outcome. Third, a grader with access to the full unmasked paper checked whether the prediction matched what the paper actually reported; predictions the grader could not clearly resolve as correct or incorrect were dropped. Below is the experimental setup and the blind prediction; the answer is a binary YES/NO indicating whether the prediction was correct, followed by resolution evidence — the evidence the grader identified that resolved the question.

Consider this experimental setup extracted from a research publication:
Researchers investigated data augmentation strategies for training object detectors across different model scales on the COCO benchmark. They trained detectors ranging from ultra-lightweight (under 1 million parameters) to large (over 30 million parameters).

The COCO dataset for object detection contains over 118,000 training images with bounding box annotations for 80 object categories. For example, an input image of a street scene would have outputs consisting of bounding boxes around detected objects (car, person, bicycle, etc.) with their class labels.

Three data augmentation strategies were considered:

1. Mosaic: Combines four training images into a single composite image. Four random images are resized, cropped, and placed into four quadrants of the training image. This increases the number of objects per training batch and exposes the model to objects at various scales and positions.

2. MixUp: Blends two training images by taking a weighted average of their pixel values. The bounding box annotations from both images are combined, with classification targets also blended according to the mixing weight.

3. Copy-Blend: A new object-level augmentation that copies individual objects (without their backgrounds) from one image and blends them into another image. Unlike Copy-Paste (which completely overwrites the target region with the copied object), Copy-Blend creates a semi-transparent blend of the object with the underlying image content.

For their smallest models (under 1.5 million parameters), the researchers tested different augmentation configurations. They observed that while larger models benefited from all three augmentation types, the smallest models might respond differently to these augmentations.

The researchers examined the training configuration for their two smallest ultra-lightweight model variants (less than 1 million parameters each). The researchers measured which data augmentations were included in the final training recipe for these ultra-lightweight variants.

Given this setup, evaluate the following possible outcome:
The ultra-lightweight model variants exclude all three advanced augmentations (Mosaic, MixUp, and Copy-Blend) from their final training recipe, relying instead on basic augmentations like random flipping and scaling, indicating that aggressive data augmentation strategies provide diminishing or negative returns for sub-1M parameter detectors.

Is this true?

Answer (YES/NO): NO